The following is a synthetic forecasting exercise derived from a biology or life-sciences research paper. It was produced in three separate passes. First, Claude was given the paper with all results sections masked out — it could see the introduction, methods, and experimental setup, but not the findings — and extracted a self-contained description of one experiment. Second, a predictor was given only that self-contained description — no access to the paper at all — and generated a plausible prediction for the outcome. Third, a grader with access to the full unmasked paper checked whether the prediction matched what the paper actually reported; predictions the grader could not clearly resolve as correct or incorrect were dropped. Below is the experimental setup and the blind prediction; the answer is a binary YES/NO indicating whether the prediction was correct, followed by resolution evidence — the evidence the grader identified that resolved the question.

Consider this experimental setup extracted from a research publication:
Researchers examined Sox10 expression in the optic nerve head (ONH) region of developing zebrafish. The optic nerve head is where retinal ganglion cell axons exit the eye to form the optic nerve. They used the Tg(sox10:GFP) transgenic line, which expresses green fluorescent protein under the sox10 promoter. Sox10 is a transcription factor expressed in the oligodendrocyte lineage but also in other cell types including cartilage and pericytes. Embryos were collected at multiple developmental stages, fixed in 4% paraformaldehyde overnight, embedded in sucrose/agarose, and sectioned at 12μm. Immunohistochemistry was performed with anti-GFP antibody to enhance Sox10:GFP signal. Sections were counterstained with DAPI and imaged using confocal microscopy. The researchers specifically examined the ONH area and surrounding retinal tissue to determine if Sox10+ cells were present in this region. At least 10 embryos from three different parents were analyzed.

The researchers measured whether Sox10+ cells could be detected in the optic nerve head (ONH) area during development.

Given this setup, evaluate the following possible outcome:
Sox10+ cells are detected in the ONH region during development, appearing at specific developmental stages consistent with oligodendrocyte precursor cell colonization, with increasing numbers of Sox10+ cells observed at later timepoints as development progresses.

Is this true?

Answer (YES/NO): YES